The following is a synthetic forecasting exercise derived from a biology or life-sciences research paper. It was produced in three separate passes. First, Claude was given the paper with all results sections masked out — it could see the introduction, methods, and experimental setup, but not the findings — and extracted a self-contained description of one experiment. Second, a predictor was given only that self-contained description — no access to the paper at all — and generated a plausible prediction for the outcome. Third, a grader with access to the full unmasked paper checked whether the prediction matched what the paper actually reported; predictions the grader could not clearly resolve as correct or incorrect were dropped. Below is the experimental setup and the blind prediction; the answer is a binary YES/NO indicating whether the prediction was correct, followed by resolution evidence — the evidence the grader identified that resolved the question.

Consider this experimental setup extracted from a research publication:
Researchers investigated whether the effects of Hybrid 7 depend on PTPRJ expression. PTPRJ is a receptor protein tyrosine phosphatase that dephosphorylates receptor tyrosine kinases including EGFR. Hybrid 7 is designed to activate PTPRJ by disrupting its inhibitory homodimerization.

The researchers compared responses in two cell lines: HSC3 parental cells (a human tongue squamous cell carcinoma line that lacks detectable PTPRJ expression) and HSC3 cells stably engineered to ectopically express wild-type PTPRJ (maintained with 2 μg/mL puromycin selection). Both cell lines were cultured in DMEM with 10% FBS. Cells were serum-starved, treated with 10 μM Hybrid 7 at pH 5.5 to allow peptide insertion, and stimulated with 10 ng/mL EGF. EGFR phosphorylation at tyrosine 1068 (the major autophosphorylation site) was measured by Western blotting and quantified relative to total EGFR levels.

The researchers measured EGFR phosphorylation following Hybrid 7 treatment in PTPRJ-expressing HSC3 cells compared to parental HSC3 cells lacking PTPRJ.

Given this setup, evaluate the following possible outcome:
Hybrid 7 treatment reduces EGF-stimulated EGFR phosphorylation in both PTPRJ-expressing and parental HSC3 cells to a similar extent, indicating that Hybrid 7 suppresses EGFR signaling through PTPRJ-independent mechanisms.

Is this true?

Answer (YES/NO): NO